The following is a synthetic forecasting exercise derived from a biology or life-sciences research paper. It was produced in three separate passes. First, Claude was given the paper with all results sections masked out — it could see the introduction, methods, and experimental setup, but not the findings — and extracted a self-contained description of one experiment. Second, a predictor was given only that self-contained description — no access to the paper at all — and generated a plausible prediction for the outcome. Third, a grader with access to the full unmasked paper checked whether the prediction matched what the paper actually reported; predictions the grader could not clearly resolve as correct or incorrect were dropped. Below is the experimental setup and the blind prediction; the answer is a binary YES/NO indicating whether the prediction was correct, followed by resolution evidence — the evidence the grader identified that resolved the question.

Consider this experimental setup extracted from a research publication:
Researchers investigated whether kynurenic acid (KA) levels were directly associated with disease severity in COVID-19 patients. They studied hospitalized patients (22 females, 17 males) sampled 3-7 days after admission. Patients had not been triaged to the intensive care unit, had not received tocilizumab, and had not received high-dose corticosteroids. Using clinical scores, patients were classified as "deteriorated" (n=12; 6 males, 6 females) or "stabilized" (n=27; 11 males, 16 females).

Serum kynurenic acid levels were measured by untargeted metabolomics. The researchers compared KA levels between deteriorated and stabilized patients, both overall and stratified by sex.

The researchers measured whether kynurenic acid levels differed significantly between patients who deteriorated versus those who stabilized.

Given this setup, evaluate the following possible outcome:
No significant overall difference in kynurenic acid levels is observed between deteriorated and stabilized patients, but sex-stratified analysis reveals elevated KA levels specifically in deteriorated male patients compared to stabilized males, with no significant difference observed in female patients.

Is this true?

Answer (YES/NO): NO